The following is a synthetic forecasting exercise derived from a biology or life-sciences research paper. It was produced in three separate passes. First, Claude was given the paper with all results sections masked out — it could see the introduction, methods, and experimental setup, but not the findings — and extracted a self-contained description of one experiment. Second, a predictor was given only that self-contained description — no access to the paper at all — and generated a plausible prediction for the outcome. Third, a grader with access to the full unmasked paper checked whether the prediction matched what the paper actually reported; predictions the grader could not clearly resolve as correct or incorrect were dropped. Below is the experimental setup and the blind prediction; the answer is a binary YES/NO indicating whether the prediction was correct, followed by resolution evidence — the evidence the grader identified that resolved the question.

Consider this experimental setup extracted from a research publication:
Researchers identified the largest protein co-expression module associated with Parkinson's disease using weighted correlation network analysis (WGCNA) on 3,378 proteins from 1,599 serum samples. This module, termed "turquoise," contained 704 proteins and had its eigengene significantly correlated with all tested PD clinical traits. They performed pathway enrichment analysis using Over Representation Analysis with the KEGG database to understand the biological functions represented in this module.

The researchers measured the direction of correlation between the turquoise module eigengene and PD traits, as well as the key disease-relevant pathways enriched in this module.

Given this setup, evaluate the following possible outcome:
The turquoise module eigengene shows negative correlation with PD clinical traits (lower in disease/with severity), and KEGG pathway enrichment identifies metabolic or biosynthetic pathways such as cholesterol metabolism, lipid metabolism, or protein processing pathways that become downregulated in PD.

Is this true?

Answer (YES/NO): NO